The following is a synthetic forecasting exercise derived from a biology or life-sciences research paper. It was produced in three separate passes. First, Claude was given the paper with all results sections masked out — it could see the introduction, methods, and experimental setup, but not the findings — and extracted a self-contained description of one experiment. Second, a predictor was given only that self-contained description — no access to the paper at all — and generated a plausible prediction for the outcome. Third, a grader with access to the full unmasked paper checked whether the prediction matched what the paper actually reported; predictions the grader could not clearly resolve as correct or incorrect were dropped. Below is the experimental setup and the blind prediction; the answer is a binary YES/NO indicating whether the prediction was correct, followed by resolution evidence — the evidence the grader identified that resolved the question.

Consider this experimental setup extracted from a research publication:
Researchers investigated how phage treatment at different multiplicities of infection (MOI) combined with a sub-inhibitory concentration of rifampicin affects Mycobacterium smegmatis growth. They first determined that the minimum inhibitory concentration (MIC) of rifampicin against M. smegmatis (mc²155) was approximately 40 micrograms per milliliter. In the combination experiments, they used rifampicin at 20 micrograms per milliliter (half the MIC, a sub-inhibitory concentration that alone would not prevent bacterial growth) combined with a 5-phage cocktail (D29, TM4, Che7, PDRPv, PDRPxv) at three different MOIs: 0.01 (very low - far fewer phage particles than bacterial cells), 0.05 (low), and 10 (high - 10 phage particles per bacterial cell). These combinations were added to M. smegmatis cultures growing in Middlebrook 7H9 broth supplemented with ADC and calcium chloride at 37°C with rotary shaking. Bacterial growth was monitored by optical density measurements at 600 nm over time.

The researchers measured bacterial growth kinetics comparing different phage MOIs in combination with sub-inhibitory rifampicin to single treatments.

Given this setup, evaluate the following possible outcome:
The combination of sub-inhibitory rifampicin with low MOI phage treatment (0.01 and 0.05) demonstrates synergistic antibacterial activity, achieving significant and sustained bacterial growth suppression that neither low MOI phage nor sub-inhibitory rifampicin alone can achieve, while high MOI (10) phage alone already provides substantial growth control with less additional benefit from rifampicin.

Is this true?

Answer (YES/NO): YES